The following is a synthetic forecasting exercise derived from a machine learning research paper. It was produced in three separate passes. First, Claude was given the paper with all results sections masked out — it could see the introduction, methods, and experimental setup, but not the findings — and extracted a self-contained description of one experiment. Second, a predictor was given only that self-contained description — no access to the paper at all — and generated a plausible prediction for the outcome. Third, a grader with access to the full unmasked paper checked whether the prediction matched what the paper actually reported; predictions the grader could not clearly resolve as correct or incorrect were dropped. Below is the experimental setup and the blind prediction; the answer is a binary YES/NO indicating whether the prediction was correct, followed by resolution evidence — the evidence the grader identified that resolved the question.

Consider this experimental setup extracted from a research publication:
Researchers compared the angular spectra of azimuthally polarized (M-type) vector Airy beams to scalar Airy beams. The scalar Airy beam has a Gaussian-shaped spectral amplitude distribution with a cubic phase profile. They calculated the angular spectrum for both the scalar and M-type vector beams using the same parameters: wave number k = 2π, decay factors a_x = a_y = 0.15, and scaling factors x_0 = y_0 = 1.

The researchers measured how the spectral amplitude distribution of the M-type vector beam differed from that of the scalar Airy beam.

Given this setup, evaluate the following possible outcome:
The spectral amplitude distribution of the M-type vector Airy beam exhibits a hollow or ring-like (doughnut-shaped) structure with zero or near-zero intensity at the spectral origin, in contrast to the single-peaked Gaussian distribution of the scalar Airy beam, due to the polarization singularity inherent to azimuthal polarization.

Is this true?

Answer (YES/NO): YES